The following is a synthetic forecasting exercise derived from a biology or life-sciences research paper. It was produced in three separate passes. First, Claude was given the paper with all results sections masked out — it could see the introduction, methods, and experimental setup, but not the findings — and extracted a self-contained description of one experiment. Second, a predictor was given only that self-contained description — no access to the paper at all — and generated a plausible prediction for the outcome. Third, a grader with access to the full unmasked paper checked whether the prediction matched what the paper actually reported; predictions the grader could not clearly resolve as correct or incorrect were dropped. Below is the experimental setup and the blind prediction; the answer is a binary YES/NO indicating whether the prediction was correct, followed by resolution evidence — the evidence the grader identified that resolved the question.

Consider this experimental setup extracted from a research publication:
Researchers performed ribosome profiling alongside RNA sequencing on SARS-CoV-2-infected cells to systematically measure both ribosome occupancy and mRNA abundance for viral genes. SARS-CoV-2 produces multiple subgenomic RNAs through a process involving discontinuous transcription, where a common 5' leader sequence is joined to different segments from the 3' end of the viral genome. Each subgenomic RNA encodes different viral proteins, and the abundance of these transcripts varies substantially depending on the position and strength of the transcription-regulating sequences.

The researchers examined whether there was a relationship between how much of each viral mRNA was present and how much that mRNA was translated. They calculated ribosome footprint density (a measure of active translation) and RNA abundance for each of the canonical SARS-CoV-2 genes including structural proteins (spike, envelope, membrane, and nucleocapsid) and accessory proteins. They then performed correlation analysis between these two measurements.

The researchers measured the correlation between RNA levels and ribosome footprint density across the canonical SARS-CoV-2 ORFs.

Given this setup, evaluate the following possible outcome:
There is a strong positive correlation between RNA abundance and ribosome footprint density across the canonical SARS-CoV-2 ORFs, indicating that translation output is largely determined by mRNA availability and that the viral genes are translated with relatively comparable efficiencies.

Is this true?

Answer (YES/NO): YES